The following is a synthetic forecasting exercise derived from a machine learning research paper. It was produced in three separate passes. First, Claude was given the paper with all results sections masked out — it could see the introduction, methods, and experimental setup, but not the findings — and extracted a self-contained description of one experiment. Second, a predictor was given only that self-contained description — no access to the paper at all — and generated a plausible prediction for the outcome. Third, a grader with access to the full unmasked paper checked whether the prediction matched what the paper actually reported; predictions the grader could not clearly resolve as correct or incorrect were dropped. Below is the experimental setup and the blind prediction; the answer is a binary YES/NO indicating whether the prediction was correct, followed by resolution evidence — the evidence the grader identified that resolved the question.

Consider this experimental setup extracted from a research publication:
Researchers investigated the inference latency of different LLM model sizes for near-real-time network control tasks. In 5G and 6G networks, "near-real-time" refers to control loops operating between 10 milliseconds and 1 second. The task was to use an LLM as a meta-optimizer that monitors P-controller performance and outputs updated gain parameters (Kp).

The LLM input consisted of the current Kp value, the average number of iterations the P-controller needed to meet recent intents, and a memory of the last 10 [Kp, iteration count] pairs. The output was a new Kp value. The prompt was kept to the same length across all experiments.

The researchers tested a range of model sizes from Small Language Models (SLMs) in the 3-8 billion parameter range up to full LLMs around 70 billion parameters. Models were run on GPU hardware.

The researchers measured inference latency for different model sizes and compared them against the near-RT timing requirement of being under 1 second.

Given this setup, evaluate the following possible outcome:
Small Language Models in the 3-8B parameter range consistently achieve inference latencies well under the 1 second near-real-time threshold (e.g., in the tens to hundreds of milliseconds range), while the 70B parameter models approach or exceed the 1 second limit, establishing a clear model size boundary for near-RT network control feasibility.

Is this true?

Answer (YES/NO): YES